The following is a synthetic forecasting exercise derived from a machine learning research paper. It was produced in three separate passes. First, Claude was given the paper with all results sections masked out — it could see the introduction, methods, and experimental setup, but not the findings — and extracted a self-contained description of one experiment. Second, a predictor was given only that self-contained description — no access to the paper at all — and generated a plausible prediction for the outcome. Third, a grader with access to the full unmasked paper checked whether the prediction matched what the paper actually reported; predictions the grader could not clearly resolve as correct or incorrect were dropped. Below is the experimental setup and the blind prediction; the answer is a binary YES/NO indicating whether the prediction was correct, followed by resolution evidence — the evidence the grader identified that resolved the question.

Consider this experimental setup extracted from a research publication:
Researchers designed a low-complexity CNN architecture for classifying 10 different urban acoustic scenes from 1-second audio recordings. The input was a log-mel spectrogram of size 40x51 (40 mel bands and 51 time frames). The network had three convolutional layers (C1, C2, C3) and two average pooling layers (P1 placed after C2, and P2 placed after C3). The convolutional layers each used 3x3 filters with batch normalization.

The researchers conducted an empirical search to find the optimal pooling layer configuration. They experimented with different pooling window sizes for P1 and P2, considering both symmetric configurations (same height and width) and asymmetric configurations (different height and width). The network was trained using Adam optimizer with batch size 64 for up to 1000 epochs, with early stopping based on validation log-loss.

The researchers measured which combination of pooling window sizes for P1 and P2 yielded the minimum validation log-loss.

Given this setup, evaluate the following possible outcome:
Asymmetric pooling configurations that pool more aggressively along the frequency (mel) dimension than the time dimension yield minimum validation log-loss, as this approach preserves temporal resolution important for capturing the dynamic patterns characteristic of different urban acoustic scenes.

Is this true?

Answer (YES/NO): NO